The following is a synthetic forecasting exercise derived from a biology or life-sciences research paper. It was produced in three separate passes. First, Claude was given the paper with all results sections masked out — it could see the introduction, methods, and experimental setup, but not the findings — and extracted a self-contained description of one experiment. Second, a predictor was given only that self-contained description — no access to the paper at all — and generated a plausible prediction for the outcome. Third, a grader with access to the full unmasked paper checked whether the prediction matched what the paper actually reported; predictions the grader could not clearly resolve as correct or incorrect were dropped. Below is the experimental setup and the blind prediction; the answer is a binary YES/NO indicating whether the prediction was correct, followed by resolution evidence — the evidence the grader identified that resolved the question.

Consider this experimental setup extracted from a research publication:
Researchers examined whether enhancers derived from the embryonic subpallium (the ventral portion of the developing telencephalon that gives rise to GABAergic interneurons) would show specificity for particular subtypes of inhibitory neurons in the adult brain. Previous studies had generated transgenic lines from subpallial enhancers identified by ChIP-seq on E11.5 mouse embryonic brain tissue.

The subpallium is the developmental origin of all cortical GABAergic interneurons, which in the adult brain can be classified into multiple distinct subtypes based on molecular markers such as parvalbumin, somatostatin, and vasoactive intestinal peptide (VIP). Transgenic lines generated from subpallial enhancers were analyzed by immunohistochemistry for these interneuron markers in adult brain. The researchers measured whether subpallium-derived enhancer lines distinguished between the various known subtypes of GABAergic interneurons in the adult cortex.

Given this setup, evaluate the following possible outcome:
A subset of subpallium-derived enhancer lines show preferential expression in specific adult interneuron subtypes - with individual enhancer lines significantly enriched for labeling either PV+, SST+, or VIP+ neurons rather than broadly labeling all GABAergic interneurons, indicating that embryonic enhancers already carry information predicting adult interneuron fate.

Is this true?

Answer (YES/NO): NO